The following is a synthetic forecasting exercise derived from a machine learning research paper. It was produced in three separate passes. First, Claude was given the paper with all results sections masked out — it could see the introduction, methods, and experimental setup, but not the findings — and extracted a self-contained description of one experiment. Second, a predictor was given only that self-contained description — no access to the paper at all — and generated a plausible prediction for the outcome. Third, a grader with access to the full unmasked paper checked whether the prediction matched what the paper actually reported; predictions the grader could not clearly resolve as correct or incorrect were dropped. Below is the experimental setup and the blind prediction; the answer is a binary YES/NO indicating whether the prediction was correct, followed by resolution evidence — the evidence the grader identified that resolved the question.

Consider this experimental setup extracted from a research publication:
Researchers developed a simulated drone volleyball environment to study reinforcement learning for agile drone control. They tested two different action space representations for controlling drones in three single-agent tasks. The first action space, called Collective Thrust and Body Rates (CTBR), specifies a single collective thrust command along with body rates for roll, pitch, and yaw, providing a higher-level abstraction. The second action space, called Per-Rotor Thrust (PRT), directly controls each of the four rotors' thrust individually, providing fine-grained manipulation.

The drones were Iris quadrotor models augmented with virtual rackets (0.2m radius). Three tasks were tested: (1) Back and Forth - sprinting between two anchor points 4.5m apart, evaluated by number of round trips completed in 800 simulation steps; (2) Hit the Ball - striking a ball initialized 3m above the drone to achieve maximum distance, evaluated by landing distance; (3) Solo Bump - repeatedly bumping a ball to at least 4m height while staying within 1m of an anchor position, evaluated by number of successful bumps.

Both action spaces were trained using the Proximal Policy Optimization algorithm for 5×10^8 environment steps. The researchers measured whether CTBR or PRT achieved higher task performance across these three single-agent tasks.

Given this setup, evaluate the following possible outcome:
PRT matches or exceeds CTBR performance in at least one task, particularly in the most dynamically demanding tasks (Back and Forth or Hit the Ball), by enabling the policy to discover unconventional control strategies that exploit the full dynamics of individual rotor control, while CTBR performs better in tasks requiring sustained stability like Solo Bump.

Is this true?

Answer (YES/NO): NO